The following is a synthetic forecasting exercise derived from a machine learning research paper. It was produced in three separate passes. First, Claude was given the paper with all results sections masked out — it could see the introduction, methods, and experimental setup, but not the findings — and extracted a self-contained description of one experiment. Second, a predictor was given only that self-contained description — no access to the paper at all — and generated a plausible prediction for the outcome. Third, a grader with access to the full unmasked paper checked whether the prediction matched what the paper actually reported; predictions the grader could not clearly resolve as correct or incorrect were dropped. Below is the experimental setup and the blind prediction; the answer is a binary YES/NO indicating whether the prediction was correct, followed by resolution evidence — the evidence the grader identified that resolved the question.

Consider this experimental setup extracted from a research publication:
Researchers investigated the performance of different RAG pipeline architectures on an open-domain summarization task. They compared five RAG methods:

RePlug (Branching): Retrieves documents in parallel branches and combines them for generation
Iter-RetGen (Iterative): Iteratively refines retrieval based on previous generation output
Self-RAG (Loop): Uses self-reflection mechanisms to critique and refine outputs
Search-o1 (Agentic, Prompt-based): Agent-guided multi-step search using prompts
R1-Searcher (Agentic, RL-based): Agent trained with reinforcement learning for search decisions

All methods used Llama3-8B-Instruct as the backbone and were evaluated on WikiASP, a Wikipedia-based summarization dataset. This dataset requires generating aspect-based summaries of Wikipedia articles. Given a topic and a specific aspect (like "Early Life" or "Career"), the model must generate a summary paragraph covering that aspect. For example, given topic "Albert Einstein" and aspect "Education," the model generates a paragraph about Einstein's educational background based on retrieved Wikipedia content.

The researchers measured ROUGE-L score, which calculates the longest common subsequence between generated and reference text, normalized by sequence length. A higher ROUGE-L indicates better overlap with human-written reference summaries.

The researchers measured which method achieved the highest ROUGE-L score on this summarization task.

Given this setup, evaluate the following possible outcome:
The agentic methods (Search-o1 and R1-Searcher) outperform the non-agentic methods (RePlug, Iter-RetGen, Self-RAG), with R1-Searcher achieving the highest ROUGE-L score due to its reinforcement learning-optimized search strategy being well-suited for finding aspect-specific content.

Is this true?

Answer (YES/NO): NO